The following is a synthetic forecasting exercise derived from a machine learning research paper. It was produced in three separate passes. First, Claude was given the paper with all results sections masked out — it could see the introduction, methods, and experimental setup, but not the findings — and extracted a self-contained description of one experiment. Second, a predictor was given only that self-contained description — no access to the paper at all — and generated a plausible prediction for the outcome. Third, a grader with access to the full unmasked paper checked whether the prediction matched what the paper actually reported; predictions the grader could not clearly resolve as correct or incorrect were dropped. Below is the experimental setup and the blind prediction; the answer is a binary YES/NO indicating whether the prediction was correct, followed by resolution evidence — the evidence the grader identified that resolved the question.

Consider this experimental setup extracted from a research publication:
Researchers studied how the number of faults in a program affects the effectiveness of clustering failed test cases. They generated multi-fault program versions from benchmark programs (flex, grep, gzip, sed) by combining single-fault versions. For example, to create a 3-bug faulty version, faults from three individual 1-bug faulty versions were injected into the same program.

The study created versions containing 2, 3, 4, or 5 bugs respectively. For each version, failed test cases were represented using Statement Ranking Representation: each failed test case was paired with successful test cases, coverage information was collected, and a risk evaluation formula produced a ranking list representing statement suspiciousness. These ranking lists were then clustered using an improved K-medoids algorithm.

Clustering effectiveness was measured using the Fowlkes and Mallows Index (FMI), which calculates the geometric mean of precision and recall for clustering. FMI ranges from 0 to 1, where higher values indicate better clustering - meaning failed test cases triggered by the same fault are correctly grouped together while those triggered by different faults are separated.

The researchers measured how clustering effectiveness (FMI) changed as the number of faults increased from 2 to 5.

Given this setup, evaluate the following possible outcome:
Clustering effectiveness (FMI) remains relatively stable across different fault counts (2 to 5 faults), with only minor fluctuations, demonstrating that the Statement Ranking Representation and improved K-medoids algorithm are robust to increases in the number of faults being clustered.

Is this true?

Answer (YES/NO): NO